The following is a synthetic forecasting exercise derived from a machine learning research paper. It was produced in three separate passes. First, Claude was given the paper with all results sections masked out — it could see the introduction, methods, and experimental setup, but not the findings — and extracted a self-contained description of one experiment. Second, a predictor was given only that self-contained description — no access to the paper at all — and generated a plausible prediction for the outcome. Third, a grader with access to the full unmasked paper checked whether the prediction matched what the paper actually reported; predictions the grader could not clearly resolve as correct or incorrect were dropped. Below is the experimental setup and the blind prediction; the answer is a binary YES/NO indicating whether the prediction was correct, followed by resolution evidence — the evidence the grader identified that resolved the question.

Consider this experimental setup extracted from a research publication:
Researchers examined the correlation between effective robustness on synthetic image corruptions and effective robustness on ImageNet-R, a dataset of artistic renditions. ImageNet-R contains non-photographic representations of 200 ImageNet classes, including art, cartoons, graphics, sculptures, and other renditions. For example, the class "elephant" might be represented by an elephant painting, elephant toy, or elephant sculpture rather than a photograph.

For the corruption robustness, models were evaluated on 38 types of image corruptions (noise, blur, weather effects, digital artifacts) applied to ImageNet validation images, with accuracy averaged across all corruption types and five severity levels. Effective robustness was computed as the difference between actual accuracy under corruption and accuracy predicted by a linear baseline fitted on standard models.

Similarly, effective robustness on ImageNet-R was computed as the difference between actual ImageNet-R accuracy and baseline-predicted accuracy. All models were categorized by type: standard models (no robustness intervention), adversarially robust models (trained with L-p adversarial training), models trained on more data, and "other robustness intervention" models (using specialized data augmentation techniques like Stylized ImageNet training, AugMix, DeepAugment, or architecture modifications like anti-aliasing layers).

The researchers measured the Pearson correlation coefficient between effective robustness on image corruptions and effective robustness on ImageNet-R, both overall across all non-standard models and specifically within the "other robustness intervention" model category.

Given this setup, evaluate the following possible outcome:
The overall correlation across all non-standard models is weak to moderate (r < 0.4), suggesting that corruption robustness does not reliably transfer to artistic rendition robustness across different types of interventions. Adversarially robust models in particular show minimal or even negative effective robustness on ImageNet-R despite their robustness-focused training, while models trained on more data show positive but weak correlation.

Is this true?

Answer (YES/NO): NO